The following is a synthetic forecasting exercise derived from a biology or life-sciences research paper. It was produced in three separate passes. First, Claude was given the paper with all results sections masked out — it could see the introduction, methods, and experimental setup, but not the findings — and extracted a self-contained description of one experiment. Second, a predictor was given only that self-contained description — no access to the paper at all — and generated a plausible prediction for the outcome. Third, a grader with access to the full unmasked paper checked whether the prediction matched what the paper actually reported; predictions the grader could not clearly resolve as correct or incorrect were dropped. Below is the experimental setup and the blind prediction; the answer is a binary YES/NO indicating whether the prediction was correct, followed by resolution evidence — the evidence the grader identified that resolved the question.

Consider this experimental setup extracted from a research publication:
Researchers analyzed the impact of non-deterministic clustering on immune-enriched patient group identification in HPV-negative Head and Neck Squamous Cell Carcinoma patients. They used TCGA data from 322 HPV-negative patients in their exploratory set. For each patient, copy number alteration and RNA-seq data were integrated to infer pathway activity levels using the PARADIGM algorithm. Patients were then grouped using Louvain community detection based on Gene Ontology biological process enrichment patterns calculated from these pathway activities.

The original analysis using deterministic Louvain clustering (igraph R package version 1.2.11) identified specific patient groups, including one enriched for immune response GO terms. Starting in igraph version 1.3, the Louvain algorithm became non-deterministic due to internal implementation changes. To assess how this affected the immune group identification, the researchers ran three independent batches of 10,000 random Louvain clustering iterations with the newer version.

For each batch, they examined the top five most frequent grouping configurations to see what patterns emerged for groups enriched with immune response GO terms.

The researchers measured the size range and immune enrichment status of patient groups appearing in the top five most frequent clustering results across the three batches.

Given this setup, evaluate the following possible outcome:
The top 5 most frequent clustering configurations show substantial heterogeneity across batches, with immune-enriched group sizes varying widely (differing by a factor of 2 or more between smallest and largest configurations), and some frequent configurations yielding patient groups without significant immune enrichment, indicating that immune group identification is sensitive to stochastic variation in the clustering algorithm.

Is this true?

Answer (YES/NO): NO